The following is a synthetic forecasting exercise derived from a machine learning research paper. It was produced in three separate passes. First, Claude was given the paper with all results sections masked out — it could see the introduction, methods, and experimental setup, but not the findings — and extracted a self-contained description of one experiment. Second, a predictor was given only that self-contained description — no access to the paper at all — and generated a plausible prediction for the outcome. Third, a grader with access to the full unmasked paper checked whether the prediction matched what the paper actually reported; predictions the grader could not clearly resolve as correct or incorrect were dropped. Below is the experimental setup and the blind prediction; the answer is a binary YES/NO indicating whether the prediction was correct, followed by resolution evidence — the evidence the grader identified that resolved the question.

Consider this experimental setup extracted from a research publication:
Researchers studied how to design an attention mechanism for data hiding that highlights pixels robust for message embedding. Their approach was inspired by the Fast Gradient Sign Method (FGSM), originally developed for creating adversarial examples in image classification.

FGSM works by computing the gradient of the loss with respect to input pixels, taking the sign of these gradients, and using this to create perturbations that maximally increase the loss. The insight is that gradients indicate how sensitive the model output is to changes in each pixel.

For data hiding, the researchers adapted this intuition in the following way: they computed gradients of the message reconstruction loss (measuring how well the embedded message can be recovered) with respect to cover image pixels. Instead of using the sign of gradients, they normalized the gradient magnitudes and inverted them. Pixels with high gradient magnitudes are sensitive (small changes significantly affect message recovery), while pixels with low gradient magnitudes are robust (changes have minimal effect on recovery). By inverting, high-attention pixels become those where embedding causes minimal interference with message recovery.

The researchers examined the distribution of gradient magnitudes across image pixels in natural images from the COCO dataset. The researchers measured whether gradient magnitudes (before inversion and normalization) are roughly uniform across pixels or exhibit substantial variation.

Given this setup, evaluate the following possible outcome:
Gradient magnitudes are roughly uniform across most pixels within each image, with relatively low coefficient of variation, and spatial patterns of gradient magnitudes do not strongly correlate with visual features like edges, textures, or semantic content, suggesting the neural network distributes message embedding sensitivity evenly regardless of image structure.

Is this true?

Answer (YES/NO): NO